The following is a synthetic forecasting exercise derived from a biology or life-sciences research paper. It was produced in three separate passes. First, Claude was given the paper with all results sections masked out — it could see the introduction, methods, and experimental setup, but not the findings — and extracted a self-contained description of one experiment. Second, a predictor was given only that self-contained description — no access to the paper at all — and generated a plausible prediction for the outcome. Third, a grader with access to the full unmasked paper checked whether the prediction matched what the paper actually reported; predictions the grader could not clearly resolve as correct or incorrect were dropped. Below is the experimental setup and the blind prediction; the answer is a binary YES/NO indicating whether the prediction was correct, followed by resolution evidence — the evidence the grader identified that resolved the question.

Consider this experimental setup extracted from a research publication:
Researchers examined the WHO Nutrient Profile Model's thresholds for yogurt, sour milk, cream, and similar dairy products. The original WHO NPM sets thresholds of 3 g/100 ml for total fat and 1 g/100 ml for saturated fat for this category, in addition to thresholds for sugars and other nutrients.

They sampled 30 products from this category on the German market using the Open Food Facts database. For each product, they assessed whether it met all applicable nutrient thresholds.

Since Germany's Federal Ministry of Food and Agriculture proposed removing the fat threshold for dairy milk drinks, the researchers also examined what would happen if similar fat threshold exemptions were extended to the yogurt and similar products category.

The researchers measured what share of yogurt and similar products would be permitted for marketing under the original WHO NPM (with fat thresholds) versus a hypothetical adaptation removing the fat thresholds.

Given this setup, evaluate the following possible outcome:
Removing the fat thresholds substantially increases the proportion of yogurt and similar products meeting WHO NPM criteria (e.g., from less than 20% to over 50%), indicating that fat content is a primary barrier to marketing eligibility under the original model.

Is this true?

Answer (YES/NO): YES